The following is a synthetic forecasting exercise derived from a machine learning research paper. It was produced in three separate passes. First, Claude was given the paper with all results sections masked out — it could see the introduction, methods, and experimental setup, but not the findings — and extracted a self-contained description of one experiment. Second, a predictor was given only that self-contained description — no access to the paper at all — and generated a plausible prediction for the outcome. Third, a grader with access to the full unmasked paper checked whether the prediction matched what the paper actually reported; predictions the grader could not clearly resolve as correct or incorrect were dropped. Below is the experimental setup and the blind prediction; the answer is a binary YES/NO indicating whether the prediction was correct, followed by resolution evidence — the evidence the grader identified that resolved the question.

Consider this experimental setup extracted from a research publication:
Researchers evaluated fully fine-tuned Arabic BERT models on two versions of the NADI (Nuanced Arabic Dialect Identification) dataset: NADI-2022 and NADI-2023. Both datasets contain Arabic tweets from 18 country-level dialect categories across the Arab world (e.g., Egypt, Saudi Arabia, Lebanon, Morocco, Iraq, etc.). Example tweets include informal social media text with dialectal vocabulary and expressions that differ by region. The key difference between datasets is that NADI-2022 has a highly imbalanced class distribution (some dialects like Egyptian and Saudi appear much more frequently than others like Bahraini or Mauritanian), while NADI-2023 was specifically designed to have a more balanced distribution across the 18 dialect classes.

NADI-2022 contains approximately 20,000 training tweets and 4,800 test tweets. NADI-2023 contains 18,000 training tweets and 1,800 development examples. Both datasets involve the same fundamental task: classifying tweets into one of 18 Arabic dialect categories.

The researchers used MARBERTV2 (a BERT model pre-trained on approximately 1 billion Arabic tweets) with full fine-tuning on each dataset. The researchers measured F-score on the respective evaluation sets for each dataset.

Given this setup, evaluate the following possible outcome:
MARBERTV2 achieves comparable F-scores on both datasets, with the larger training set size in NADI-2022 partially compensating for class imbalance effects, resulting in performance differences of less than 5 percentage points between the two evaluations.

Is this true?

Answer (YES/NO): NO